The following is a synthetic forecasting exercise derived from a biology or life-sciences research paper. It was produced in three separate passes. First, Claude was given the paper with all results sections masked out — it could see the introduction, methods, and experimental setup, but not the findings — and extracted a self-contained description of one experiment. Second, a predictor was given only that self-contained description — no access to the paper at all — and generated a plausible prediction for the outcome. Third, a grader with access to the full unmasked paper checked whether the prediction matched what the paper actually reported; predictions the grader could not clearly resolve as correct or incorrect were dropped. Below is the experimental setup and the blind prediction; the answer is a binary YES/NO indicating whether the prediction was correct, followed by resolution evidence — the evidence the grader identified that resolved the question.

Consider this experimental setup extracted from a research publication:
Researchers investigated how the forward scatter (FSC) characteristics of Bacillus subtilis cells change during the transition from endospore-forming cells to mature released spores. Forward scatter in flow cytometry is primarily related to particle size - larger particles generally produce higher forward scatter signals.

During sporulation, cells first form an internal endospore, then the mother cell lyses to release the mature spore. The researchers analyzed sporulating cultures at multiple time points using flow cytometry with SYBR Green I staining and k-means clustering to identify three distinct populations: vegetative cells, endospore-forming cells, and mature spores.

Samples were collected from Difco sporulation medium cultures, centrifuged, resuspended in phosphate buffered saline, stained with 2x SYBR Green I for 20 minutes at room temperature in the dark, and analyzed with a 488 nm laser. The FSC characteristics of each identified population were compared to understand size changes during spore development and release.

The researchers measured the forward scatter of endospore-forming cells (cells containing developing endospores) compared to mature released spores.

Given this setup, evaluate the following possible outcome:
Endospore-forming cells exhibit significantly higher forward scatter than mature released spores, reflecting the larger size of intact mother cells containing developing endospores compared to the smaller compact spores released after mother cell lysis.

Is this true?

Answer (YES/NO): NO